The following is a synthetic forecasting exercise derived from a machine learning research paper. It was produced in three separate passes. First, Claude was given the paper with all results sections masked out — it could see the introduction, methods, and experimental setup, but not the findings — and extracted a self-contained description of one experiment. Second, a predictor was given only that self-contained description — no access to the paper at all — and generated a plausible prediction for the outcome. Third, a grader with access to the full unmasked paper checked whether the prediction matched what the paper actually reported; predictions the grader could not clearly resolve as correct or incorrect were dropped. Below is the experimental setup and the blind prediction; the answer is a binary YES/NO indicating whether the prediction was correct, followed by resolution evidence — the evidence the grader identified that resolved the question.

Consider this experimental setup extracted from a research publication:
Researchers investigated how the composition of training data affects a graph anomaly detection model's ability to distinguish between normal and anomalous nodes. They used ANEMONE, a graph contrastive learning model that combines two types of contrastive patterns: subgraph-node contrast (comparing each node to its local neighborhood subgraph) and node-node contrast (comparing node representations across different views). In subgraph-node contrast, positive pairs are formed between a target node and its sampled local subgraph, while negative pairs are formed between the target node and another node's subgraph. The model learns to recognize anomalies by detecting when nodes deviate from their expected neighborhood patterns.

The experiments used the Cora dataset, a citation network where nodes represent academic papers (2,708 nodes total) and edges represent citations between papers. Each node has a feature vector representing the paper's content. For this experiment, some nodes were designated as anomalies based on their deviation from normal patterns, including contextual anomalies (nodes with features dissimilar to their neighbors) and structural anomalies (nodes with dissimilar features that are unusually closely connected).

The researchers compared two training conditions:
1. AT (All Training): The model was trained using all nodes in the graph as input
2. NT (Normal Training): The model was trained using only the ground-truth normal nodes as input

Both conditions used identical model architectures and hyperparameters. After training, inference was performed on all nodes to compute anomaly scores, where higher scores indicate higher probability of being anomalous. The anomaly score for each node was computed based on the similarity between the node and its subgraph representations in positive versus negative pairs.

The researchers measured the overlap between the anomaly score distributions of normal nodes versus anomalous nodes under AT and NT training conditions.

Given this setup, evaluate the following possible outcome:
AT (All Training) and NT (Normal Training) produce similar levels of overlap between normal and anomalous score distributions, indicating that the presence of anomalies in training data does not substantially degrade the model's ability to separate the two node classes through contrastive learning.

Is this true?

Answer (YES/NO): NO